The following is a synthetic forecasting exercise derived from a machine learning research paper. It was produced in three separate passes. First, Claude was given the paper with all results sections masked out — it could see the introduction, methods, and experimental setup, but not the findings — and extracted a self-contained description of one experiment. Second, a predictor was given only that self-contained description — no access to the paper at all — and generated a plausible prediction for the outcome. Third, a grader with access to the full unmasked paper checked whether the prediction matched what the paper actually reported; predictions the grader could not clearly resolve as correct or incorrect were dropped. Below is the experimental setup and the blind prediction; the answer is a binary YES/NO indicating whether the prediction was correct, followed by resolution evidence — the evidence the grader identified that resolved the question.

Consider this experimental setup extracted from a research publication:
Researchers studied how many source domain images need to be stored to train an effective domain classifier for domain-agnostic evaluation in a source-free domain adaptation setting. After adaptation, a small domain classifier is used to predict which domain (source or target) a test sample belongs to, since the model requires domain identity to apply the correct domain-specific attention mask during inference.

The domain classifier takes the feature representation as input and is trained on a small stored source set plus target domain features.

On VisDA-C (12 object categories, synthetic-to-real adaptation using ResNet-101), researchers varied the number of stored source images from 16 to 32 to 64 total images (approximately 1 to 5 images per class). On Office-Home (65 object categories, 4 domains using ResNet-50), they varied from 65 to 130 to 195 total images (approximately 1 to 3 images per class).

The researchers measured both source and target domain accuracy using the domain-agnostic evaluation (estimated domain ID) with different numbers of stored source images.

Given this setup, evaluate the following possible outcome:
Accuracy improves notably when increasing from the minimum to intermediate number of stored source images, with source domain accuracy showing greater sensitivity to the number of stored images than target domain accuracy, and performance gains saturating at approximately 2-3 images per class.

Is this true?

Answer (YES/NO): NO